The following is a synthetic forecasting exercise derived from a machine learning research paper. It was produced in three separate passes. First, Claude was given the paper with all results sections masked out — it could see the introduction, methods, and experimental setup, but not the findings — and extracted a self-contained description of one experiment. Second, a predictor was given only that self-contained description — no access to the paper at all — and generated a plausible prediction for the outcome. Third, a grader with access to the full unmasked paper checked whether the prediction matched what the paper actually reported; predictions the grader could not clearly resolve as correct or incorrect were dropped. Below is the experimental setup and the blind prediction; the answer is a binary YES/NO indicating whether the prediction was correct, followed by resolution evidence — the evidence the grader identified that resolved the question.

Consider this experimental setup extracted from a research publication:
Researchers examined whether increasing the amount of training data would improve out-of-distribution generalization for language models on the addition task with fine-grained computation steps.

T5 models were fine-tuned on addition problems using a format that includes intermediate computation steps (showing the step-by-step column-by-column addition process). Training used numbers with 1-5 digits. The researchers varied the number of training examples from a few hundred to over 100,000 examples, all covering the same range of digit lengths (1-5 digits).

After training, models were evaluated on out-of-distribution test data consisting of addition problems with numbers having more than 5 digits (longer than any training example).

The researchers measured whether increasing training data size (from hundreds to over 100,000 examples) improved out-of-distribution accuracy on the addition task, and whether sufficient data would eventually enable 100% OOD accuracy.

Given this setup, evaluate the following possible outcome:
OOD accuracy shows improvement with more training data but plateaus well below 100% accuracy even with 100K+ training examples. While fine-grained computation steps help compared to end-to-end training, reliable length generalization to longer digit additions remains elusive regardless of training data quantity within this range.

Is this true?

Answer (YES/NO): YES